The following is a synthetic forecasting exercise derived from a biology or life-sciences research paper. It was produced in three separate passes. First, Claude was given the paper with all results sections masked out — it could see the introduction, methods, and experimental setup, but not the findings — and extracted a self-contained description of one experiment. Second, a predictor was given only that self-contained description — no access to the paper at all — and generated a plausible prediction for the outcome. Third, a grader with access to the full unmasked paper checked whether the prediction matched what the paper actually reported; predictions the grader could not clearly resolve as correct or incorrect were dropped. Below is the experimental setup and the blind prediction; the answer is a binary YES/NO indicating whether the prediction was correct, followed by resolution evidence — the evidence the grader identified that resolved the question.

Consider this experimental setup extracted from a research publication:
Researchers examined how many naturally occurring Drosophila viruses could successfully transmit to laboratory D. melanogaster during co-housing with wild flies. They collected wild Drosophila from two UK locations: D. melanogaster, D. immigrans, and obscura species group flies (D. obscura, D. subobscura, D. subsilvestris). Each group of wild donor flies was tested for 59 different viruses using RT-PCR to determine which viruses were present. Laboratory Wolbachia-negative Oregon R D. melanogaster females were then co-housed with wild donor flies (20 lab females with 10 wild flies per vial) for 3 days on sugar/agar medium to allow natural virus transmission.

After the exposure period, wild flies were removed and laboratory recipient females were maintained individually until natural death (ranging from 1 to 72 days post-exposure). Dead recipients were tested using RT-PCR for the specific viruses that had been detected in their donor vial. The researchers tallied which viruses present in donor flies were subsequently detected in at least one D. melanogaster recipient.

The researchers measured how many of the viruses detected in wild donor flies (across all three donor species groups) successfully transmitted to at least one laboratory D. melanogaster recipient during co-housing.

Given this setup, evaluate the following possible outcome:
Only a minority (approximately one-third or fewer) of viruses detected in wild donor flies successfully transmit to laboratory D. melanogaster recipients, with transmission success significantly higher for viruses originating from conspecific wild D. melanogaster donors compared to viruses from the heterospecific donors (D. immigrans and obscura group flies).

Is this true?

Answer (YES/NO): NO